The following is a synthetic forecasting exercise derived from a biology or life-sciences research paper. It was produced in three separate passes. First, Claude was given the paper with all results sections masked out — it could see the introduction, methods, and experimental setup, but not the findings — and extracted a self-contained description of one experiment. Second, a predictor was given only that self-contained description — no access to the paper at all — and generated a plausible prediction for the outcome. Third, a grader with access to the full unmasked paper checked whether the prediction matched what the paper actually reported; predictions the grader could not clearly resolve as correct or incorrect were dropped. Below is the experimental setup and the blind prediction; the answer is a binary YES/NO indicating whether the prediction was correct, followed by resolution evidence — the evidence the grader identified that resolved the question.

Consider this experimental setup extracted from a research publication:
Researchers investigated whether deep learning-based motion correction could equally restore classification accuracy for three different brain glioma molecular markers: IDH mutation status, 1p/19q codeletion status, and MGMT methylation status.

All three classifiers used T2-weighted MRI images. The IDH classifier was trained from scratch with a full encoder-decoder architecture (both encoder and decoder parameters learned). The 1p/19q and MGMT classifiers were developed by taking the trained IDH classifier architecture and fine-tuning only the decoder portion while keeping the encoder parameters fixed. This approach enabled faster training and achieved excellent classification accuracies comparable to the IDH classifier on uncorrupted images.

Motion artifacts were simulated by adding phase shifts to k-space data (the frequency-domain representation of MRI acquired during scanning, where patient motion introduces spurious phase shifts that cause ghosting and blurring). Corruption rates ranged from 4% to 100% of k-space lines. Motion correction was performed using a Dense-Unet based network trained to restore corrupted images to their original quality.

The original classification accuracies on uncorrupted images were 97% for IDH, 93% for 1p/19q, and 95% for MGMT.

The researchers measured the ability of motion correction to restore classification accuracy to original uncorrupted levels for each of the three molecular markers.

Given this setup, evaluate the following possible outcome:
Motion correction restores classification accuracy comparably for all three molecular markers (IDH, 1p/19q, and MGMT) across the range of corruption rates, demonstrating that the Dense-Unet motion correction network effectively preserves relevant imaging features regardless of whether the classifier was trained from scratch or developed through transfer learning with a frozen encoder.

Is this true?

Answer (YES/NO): NO